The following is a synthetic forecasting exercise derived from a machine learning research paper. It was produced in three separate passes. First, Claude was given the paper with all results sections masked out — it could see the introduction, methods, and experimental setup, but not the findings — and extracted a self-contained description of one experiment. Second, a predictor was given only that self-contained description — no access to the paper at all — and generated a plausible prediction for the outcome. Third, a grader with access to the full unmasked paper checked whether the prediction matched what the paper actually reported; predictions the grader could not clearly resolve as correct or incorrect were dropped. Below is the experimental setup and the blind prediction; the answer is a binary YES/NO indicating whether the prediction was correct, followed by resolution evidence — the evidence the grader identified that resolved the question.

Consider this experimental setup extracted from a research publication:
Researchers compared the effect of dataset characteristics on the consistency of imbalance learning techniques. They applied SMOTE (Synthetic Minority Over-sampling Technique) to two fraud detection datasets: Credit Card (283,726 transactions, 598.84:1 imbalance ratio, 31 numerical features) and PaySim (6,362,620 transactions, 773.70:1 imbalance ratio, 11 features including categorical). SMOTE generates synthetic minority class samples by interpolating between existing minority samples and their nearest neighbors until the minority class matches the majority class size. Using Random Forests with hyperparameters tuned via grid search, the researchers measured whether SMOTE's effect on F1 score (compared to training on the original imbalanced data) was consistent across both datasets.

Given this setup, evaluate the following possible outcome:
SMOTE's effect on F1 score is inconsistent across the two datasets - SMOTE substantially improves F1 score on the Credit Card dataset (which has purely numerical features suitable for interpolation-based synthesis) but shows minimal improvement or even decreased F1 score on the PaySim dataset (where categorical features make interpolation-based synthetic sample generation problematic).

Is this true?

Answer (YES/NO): NO